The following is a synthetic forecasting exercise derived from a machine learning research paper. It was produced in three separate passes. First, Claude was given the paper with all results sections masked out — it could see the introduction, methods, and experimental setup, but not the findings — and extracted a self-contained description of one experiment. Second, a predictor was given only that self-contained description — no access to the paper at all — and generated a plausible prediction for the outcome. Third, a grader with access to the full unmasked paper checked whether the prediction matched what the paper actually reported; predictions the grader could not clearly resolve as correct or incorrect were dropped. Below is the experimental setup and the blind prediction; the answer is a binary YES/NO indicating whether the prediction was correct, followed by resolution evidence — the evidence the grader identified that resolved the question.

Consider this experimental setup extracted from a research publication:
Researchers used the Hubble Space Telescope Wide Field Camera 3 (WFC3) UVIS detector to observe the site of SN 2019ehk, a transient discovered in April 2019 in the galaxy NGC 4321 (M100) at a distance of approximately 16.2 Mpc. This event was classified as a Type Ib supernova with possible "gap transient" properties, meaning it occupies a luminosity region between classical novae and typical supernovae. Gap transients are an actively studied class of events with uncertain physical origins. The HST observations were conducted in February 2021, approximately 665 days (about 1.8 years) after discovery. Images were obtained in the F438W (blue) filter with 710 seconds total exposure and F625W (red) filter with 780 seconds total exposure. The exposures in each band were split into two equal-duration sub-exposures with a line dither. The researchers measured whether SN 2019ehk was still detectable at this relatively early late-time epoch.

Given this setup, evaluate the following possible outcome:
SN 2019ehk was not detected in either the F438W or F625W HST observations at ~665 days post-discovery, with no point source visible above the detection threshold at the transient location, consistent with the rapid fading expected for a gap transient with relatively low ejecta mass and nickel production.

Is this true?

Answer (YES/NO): YES